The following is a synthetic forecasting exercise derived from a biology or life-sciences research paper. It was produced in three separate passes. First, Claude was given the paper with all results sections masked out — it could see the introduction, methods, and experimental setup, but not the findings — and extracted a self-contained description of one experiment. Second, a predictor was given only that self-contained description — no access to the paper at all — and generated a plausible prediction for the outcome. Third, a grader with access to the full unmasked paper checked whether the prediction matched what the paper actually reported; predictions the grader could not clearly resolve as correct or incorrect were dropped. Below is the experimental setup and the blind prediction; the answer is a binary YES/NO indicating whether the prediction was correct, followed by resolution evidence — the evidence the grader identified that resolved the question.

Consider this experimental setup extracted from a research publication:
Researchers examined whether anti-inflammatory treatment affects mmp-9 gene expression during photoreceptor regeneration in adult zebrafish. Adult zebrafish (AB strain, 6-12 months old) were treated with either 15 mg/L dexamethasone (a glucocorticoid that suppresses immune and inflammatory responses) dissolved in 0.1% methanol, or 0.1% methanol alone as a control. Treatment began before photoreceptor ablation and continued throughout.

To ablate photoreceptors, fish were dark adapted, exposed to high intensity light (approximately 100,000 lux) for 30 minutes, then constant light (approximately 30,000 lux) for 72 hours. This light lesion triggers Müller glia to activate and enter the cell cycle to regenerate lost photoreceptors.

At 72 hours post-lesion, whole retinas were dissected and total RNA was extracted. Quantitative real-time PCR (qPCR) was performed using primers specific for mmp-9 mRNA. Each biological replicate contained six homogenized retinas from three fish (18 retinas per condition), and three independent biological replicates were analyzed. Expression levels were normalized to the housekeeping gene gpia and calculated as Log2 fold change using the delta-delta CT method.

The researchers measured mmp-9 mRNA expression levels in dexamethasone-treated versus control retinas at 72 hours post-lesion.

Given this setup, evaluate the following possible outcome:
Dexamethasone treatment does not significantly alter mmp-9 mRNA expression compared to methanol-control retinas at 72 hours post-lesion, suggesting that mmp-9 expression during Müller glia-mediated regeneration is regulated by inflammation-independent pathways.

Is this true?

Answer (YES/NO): NO